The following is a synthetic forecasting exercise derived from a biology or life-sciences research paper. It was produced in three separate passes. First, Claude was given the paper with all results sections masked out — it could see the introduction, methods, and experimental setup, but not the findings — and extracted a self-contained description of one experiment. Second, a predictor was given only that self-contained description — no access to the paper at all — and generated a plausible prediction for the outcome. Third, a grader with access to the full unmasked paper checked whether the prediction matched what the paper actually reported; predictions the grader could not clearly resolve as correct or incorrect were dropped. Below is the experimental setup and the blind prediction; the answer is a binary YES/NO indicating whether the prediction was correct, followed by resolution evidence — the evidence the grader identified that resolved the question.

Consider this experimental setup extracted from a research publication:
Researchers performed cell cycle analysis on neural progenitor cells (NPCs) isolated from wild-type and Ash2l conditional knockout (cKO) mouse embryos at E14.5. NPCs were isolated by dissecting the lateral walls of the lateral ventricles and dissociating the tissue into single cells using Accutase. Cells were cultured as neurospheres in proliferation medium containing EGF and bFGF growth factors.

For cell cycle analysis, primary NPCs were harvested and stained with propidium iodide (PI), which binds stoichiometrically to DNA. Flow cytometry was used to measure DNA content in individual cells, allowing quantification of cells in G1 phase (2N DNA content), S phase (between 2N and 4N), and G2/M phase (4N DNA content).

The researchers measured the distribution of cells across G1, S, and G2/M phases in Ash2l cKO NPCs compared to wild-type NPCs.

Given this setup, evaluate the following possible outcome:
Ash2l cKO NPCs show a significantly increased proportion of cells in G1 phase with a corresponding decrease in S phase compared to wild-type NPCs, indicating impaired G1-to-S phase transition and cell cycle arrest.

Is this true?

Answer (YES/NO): YES